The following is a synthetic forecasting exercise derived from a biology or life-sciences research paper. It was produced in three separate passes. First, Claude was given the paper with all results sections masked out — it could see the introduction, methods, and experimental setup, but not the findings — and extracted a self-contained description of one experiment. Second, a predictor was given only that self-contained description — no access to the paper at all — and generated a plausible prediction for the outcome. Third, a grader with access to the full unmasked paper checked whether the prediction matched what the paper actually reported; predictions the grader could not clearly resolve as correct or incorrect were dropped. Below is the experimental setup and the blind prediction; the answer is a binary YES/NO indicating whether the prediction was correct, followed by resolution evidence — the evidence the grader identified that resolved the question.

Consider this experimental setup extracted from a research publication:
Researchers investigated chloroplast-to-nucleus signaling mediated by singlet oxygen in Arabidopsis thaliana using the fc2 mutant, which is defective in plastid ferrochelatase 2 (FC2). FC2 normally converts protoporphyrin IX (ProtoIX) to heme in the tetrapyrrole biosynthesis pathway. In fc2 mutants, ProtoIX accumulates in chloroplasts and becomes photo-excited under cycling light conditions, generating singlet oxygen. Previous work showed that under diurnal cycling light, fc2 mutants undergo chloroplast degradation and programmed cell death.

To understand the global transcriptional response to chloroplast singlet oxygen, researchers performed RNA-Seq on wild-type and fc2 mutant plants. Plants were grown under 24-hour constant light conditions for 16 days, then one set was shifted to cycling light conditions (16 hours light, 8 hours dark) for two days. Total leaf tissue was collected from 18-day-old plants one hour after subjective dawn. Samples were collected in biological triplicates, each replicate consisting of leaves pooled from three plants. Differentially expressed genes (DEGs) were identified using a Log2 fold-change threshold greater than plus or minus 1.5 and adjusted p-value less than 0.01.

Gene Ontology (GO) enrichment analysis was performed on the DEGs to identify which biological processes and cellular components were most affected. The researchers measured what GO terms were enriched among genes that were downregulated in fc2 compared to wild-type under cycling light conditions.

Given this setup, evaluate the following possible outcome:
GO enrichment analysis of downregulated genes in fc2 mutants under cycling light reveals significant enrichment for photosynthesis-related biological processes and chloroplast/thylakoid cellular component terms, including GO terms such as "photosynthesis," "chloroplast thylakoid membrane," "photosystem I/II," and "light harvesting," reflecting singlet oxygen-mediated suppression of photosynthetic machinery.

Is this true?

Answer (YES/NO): YES